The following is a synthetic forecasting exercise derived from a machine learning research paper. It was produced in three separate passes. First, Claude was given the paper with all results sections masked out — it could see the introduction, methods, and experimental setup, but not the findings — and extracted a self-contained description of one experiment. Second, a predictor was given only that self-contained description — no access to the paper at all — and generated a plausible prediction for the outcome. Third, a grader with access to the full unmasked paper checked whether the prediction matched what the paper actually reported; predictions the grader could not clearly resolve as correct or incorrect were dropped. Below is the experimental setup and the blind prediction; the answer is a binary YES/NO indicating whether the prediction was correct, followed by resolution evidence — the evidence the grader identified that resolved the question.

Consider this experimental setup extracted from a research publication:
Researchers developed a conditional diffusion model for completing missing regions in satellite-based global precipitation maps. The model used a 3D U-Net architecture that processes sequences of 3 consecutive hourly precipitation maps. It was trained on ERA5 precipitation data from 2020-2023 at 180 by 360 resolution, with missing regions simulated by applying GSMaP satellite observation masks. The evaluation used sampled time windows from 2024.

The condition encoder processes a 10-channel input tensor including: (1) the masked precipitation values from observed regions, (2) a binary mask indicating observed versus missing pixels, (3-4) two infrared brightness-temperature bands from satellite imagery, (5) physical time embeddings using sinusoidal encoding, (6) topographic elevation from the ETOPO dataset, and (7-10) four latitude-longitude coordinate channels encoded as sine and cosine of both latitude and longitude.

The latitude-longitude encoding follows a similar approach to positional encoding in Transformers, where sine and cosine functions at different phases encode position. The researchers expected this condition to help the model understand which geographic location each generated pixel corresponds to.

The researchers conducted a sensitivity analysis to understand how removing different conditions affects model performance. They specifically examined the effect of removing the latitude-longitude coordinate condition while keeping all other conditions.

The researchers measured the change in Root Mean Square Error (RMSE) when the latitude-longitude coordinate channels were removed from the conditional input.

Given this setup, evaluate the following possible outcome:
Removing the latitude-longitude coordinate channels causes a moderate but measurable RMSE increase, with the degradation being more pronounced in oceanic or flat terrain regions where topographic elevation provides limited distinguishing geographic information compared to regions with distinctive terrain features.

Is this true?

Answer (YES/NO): NO